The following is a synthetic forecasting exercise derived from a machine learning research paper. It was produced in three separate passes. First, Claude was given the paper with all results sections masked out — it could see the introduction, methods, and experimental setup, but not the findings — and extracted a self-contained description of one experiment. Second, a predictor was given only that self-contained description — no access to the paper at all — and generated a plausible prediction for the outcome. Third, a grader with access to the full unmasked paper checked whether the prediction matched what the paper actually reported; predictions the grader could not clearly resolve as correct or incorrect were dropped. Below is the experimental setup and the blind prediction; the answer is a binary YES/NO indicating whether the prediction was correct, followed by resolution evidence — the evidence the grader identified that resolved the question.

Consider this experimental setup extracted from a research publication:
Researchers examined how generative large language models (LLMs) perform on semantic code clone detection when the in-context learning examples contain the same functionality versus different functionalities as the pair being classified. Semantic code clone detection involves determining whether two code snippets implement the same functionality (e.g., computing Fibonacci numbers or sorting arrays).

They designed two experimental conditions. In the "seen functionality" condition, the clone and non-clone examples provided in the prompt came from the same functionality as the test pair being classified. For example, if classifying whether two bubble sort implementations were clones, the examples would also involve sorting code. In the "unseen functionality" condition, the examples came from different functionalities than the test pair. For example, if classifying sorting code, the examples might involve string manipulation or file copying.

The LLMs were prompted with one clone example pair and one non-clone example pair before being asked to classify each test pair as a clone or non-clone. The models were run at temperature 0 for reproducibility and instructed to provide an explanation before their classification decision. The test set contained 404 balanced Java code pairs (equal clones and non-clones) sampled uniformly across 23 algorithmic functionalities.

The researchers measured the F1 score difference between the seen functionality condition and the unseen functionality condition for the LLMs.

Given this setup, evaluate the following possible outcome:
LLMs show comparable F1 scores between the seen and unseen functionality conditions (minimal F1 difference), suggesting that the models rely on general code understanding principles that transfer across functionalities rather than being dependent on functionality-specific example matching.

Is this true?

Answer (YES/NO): YES